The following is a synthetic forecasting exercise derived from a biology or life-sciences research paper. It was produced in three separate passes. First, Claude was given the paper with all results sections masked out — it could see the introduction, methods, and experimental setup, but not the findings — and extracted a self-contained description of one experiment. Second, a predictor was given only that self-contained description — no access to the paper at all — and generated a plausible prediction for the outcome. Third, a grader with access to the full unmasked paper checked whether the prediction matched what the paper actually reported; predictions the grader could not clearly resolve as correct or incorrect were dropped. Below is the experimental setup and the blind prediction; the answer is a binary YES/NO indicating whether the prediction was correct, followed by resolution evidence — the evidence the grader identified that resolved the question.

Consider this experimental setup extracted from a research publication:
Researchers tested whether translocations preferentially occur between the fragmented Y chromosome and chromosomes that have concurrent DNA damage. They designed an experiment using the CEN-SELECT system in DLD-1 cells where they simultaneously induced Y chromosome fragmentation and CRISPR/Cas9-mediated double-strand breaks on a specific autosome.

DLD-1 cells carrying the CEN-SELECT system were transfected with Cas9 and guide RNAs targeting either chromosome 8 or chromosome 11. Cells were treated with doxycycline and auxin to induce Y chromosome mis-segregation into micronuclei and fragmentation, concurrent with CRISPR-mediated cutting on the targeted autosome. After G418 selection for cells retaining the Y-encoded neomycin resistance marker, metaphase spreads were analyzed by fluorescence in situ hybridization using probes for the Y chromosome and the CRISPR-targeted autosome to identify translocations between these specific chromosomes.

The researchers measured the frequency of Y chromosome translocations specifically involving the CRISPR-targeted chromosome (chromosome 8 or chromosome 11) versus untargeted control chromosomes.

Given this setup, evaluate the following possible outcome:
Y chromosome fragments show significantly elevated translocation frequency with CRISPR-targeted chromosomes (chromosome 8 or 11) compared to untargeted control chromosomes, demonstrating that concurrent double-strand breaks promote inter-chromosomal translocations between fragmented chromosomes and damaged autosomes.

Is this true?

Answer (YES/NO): NO